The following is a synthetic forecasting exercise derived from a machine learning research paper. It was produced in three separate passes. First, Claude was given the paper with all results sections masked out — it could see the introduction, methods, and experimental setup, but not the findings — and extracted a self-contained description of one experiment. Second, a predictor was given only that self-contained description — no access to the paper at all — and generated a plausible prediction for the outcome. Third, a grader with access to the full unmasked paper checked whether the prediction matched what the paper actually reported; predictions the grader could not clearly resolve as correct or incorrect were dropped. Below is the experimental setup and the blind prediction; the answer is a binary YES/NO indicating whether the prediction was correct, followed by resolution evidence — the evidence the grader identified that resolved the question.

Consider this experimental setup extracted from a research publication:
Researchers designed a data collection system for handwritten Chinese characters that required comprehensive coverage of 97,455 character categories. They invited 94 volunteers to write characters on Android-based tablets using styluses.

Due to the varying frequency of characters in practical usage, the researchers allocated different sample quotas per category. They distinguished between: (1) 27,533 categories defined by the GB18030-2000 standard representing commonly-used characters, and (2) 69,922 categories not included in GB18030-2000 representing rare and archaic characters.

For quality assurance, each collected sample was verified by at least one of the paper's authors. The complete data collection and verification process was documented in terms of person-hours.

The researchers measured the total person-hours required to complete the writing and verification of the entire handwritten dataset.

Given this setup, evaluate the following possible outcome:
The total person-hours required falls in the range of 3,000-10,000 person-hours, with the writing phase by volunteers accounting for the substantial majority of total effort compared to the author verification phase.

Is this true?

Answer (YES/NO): NO